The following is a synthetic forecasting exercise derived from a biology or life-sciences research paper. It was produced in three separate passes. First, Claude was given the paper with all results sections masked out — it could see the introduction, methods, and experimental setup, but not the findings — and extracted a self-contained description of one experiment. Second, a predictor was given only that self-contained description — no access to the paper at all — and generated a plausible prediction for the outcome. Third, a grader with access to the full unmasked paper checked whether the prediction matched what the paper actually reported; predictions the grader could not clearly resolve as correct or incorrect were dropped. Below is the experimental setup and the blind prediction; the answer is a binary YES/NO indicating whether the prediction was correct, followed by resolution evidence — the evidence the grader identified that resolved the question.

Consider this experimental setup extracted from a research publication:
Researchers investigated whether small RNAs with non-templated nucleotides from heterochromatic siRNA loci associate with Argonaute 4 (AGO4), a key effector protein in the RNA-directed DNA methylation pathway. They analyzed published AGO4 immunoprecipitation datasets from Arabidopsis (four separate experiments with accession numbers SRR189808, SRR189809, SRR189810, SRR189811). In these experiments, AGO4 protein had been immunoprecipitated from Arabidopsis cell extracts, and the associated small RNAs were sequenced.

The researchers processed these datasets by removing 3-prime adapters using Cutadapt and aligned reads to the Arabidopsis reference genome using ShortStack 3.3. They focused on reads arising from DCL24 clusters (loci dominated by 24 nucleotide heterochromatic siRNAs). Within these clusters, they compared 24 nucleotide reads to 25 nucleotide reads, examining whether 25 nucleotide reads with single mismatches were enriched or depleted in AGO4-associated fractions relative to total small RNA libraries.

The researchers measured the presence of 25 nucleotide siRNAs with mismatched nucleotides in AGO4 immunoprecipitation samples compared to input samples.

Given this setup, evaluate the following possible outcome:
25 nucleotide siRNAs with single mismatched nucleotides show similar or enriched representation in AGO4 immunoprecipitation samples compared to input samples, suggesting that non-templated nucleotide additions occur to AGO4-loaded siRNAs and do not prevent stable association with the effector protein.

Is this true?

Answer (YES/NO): NO